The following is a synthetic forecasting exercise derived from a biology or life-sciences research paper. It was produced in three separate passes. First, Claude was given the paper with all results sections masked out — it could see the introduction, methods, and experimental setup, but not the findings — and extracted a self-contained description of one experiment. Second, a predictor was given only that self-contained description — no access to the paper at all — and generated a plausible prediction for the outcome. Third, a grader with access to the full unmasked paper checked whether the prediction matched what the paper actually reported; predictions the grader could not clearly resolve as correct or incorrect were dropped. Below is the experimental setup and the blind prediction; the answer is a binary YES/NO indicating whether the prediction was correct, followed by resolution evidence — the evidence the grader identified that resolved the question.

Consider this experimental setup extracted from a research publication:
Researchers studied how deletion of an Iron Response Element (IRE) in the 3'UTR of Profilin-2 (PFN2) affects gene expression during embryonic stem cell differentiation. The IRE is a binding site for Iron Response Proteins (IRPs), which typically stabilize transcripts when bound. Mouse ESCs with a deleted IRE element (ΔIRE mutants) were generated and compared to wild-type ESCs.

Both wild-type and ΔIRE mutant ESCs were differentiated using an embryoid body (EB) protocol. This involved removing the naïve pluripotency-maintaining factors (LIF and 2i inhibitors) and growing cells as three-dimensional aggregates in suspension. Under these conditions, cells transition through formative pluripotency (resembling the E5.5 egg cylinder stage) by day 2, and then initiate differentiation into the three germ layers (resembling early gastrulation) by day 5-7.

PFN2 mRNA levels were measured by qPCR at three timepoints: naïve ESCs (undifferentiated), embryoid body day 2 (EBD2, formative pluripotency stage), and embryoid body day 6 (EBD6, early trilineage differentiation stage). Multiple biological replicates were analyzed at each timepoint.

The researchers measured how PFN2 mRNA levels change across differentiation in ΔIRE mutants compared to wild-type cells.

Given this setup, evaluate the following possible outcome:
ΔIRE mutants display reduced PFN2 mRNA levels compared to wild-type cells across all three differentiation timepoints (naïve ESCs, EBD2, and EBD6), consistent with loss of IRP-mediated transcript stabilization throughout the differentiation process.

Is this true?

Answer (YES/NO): NO